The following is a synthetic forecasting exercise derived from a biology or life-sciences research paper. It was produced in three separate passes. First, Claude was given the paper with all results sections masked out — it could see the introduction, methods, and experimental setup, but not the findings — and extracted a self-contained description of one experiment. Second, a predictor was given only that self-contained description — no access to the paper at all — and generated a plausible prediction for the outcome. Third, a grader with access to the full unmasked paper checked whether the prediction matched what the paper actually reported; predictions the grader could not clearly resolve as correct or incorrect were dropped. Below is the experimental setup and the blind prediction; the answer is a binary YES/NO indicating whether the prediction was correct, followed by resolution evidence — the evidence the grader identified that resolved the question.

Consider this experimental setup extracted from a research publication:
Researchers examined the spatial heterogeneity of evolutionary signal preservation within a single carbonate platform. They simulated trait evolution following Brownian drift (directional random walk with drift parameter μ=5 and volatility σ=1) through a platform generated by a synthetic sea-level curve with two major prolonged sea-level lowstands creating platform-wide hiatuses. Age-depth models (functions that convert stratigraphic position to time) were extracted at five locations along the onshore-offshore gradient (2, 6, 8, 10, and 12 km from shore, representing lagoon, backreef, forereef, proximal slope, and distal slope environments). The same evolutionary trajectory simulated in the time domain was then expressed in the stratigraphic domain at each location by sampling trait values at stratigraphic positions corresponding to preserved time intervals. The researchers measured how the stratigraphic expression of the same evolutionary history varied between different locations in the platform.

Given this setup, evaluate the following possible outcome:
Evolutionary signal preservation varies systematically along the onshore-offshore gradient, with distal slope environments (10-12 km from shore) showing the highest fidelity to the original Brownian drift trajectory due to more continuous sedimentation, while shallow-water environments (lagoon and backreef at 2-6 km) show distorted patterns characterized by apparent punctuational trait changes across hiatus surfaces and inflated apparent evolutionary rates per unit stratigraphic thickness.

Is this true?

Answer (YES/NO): NO